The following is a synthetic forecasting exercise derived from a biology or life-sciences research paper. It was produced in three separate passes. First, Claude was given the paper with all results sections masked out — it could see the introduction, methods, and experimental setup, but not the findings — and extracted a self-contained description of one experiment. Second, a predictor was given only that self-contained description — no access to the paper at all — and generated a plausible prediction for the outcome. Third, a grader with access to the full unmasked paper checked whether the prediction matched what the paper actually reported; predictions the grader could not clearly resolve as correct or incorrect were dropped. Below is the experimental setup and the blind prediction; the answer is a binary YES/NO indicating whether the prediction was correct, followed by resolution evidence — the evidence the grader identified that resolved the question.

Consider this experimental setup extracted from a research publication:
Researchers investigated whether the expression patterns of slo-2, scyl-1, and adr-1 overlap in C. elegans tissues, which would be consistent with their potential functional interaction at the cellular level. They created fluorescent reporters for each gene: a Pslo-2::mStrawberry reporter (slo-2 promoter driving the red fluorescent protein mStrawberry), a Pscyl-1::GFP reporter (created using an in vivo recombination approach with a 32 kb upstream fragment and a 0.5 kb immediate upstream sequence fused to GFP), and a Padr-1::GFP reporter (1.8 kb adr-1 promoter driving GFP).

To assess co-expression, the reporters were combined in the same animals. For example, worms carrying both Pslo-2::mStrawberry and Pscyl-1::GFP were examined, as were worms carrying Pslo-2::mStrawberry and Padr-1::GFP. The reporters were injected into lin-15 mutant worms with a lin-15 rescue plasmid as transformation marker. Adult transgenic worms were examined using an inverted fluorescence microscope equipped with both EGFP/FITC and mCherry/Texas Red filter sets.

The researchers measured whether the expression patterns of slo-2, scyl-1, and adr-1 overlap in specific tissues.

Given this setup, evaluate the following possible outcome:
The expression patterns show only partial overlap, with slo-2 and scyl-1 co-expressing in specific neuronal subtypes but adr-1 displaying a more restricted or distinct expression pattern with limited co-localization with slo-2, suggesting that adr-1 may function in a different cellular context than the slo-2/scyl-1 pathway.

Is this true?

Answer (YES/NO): NO